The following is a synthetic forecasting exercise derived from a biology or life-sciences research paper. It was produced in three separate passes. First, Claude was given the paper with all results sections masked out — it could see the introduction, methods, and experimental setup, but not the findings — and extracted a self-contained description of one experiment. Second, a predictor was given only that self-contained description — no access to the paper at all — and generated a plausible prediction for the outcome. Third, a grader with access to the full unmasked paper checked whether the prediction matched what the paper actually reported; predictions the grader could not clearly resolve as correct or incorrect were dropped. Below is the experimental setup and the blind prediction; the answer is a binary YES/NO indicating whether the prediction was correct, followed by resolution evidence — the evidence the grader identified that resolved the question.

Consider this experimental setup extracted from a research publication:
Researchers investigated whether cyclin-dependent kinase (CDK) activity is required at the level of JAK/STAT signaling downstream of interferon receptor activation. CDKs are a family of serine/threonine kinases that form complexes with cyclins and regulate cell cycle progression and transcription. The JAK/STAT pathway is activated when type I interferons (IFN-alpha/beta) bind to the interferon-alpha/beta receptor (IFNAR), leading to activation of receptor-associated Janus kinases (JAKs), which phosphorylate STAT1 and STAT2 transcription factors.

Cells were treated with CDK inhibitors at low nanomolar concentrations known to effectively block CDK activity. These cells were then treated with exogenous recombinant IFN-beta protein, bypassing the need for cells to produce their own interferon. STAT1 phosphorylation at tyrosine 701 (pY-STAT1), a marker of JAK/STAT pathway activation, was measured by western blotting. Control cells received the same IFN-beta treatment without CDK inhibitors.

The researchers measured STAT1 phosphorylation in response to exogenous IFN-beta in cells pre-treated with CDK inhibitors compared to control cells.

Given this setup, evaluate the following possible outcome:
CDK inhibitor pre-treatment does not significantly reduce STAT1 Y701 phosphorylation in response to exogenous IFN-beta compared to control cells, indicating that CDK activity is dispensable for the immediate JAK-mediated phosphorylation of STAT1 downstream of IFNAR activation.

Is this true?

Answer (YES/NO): YES